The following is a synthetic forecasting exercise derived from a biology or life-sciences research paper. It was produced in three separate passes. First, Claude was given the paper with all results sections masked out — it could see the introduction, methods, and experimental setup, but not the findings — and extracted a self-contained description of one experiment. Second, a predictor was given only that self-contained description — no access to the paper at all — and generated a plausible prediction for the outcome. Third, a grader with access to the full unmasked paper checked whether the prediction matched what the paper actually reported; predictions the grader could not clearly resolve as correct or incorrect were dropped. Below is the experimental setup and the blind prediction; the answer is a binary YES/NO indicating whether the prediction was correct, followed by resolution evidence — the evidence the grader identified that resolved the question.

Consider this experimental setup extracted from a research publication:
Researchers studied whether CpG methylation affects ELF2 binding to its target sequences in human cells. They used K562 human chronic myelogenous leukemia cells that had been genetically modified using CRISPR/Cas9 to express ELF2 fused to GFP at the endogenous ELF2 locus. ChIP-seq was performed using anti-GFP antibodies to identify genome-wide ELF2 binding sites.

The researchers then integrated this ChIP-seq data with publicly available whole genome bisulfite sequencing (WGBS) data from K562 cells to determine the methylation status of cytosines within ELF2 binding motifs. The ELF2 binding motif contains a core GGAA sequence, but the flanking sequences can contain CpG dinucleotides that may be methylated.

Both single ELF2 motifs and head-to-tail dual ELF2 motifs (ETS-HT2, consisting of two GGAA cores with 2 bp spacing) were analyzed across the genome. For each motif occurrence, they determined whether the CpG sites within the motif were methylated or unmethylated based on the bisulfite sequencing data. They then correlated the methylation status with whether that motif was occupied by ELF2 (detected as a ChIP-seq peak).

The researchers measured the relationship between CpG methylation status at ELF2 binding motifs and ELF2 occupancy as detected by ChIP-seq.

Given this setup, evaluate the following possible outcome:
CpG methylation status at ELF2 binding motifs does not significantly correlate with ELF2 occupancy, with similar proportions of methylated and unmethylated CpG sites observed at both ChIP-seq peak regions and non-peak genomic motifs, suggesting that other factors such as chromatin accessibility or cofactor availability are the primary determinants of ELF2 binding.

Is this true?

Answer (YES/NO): NO